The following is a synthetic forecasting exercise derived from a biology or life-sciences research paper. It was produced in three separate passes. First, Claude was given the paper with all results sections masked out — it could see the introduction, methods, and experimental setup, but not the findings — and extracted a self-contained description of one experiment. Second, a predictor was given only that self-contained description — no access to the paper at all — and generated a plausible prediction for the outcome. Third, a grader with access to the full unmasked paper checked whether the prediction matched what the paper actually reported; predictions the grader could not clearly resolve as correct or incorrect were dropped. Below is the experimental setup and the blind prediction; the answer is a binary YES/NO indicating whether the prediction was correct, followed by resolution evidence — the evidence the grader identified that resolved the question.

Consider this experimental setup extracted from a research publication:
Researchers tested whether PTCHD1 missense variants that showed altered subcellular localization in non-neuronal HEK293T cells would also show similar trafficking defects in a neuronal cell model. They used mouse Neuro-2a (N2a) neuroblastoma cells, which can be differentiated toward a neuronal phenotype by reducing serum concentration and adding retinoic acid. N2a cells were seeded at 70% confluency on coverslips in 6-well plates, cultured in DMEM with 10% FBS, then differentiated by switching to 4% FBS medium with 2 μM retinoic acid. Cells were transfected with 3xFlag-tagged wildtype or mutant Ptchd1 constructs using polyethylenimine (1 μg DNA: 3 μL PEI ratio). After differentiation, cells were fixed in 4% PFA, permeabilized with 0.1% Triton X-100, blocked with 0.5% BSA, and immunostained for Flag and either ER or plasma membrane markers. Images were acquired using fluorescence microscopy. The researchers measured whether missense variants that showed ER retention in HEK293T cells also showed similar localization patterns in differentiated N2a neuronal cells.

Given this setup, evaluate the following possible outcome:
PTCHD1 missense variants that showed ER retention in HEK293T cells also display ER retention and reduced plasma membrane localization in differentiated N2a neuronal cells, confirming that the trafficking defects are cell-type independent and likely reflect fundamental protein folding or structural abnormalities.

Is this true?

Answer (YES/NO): NO